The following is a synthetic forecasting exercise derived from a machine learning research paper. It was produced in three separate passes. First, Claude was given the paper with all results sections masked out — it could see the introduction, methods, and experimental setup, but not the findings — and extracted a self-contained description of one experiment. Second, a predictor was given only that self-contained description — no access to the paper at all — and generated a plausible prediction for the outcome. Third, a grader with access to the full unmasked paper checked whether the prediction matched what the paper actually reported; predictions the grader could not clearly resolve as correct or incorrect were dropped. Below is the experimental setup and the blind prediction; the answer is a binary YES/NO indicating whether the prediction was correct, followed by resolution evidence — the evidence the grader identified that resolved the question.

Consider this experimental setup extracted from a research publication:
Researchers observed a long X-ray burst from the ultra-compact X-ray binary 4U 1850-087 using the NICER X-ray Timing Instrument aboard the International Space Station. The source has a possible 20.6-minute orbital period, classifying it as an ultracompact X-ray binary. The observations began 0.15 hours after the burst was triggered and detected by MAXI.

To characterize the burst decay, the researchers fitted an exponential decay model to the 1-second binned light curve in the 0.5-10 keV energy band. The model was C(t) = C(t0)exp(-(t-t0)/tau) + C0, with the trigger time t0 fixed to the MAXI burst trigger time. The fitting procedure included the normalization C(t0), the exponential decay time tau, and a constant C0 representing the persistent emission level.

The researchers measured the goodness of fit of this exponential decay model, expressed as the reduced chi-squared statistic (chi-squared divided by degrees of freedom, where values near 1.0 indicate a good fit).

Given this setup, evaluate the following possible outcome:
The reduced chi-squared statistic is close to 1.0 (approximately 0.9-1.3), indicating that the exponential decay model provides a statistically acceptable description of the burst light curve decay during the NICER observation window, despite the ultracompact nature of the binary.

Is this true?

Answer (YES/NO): NO